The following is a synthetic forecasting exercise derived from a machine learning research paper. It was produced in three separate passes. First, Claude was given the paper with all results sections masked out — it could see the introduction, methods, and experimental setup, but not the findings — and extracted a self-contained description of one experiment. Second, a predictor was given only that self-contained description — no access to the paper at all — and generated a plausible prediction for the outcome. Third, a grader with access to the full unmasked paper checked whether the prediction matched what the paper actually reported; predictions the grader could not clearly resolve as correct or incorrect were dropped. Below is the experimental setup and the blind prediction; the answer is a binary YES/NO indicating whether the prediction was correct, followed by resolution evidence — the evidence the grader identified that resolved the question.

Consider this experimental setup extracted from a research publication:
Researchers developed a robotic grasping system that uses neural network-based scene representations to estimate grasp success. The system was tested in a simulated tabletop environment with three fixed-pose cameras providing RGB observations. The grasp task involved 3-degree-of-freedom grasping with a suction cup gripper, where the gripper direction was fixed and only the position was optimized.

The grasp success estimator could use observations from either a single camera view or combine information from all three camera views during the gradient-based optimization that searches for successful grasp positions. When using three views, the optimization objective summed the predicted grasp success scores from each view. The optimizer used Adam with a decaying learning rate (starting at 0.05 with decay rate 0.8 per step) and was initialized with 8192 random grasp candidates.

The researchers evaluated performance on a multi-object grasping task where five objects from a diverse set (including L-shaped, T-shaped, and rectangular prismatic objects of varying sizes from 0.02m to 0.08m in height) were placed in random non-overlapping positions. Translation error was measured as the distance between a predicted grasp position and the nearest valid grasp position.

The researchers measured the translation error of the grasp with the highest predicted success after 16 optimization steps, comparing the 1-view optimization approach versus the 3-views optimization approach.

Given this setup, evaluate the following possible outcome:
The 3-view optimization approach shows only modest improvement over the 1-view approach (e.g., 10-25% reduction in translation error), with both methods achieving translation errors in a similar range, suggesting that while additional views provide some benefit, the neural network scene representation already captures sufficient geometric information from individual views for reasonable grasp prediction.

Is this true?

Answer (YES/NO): NO